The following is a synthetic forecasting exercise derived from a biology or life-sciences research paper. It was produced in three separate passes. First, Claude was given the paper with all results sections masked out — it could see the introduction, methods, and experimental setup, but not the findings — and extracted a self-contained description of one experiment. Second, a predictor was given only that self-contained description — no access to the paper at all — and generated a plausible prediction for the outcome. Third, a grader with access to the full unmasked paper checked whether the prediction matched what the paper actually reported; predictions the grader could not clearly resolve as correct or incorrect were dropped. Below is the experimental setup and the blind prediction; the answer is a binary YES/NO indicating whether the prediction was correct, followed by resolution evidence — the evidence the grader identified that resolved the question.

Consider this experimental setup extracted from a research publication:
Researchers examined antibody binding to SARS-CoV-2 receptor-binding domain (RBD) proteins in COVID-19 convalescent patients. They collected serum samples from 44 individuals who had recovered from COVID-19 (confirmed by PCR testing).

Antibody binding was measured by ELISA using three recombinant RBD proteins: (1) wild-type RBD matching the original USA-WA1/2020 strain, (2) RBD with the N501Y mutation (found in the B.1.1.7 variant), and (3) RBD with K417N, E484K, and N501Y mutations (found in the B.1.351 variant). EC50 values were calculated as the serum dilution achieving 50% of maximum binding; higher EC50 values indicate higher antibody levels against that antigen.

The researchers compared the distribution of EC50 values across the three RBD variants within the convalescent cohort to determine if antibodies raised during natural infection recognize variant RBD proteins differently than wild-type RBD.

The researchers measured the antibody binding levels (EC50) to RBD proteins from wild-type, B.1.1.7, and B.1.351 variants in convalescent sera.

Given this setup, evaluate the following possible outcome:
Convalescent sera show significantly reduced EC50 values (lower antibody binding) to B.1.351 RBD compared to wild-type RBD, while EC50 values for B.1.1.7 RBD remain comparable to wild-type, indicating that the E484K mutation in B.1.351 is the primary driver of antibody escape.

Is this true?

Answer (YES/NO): NO